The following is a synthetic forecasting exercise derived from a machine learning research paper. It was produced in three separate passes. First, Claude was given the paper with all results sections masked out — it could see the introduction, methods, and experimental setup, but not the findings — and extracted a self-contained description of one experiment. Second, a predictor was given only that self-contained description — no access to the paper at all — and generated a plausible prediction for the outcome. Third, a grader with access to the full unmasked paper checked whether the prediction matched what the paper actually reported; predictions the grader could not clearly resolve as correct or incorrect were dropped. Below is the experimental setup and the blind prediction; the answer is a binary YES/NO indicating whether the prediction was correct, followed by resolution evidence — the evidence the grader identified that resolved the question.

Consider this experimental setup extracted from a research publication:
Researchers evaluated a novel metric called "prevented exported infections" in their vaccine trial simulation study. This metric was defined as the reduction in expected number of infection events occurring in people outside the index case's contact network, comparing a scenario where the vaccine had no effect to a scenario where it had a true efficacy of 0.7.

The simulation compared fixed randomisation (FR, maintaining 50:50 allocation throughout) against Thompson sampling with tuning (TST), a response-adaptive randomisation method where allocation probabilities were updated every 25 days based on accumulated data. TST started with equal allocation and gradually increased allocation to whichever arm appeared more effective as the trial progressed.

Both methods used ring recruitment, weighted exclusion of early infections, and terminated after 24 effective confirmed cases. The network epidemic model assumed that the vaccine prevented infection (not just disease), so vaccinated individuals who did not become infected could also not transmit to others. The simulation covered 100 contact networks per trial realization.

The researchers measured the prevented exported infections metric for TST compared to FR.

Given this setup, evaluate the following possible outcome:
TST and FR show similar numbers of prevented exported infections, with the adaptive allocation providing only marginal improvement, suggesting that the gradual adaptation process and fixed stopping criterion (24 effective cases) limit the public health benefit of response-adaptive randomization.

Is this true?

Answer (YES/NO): NO